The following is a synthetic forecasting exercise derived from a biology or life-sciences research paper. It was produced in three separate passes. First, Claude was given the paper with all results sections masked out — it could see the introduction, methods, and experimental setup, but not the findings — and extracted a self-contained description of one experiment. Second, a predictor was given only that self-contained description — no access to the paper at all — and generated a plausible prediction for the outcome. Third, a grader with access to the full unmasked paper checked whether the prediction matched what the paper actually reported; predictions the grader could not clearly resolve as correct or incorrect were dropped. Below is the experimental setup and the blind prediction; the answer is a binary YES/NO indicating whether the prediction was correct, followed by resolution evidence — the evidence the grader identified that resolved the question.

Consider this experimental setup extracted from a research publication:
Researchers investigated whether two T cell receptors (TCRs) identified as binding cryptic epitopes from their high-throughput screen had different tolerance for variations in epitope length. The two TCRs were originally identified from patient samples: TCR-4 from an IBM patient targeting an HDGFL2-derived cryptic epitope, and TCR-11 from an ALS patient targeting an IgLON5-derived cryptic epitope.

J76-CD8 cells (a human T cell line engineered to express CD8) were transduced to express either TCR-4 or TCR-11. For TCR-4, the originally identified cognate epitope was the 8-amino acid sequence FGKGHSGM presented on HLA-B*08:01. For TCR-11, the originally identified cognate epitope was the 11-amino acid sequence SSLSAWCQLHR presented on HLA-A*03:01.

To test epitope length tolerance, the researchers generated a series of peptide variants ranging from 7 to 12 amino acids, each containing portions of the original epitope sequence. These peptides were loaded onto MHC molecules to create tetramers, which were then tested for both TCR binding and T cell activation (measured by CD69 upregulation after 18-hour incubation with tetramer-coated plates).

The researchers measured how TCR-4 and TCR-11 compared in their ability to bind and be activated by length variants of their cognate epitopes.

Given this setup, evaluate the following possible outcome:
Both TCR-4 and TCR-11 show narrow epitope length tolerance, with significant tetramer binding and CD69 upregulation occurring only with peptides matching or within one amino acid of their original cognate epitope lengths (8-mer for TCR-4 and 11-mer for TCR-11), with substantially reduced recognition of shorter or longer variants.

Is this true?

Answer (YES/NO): NO